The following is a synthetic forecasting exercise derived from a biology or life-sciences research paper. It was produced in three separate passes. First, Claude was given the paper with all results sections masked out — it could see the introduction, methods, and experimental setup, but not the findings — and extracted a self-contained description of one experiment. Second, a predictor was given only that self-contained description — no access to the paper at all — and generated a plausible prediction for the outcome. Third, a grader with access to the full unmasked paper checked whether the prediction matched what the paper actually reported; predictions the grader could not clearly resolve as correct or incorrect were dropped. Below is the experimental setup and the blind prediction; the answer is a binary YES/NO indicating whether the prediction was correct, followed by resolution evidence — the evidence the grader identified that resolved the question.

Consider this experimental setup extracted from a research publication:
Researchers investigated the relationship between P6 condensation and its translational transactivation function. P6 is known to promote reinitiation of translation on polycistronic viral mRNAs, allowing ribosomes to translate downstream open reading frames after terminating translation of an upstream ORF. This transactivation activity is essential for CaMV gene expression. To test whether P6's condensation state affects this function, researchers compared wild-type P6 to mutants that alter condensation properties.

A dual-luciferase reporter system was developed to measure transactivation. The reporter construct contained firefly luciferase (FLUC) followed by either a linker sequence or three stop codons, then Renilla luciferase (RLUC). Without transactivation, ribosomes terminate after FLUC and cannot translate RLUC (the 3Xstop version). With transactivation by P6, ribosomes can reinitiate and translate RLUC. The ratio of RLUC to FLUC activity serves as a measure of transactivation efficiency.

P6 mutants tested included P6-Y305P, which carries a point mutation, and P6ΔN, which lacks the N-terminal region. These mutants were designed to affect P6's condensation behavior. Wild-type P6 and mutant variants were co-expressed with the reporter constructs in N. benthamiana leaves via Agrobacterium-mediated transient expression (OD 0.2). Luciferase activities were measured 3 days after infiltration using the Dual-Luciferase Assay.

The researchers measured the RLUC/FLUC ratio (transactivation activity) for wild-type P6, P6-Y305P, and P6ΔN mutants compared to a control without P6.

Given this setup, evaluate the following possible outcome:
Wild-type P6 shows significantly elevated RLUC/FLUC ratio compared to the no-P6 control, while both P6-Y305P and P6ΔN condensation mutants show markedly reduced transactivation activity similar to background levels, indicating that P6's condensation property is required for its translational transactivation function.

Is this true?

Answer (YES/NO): NO